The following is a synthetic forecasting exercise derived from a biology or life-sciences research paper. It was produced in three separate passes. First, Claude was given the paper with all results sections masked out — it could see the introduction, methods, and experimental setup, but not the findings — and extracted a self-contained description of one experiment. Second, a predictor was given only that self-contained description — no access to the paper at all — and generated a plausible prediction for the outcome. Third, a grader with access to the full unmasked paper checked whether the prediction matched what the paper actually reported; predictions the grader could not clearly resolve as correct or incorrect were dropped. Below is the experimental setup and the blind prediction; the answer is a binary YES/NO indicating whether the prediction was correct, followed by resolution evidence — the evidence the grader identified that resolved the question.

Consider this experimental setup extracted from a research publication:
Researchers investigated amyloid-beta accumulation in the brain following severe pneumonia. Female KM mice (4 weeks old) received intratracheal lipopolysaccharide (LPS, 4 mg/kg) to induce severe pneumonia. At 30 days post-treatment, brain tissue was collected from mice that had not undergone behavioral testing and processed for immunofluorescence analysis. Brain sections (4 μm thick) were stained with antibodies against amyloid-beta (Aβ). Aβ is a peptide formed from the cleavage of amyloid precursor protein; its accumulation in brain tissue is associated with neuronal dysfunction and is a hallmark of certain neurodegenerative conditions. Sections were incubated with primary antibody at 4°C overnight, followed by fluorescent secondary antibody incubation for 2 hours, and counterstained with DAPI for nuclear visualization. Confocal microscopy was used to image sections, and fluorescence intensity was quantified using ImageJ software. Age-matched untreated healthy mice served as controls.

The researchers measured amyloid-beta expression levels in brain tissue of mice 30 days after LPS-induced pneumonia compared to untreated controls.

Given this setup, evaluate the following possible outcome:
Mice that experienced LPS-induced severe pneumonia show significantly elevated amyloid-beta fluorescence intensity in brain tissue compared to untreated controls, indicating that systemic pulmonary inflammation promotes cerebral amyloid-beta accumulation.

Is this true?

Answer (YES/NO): YES